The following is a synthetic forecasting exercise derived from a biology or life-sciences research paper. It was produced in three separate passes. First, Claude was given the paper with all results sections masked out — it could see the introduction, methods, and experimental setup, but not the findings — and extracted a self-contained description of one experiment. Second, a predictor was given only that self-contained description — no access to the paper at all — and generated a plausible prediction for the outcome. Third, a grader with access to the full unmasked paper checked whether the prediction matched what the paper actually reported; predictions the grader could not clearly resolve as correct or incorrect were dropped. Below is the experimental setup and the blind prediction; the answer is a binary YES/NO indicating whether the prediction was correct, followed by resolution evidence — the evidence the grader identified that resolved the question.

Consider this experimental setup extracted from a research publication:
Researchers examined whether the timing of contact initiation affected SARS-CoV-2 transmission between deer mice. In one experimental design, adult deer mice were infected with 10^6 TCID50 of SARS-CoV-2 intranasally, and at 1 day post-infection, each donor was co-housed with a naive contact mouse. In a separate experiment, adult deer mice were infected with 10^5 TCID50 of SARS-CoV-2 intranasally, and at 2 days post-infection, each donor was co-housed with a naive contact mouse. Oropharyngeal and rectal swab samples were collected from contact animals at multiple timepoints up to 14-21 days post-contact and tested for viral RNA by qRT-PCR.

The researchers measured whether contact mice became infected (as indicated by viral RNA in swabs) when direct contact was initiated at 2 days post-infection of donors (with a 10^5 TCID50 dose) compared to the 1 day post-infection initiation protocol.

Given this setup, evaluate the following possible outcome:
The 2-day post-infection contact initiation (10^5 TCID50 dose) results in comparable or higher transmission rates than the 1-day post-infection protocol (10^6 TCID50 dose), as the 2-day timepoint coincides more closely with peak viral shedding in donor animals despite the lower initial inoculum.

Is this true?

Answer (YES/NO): YES